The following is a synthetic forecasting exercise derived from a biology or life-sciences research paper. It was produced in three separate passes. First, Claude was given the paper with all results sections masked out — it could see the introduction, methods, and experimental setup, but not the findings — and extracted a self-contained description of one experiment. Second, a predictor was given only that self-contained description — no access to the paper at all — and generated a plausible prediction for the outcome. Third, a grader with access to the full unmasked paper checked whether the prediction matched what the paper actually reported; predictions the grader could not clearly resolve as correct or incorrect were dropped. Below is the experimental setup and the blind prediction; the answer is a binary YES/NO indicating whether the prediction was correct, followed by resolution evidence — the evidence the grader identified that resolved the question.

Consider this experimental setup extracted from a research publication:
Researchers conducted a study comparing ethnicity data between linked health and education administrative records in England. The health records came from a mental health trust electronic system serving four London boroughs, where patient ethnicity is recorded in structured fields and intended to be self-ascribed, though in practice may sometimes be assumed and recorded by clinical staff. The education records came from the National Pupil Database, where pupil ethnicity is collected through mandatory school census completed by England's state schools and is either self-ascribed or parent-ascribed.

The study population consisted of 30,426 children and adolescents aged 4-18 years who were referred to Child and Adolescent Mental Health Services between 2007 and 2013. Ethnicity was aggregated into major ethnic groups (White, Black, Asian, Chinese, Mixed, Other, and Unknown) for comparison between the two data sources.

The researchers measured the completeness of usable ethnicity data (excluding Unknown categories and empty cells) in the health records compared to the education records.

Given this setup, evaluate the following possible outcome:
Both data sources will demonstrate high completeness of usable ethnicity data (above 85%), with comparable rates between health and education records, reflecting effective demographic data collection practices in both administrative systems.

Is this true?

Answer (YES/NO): NO